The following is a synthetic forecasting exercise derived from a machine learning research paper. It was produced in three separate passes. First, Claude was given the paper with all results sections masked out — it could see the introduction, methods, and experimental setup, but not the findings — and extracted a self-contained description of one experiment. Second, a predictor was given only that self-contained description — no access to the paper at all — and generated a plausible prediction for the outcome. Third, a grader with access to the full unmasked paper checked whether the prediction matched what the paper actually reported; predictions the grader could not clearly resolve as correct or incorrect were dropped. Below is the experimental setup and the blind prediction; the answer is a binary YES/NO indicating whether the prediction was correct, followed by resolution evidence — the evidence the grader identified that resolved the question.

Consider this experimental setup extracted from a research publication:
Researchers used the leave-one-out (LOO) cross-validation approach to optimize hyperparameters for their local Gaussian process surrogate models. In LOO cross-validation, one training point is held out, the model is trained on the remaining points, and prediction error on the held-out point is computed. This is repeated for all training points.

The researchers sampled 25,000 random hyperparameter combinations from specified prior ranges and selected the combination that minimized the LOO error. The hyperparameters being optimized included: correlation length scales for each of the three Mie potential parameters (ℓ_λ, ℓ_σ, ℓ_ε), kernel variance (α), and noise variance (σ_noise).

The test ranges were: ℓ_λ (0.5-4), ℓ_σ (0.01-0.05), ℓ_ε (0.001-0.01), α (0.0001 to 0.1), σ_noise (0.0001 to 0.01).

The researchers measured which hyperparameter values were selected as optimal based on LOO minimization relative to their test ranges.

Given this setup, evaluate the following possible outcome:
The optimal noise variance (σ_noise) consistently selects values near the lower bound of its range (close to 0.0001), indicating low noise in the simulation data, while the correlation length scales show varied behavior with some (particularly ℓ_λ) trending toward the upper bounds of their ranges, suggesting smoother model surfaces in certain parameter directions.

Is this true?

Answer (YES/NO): NO